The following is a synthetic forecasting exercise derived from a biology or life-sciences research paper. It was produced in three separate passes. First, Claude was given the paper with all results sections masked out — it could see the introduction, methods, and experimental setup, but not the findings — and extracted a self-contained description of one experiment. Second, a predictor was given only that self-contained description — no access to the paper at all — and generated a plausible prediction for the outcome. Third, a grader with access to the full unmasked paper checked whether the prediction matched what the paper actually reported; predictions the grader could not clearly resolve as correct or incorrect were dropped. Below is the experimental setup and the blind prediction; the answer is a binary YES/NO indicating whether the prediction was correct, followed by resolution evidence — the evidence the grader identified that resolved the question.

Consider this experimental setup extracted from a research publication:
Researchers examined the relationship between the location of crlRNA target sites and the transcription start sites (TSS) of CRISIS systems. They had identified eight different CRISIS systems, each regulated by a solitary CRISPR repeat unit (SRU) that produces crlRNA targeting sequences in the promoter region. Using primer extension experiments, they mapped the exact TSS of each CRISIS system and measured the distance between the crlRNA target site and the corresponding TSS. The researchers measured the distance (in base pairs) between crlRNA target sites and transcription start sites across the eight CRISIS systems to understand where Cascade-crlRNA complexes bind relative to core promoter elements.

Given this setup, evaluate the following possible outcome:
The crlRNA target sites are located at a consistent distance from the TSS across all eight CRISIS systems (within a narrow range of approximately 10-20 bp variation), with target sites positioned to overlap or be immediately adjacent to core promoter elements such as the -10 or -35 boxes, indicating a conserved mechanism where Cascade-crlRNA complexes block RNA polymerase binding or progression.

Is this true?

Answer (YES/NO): YES